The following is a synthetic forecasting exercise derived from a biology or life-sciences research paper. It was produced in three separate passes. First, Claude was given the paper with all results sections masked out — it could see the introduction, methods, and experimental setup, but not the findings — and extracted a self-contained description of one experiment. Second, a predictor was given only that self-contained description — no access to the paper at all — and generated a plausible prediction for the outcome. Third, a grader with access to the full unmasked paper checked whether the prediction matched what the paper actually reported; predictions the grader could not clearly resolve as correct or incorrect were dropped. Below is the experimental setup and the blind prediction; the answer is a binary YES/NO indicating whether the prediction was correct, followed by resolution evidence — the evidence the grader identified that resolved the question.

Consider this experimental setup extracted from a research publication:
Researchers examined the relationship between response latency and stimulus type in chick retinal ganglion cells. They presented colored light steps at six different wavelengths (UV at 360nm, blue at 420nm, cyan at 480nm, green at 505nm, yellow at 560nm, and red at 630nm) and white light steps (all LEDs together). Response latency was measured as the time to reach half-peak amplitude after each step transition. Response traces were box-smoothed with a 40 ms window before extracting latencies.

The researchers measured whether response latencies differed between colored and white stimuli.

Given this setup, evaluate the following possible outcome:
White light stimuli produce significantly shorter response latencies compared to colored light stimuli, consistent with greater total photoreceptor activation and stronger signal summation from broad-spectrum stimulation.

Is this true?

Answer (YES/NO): NO